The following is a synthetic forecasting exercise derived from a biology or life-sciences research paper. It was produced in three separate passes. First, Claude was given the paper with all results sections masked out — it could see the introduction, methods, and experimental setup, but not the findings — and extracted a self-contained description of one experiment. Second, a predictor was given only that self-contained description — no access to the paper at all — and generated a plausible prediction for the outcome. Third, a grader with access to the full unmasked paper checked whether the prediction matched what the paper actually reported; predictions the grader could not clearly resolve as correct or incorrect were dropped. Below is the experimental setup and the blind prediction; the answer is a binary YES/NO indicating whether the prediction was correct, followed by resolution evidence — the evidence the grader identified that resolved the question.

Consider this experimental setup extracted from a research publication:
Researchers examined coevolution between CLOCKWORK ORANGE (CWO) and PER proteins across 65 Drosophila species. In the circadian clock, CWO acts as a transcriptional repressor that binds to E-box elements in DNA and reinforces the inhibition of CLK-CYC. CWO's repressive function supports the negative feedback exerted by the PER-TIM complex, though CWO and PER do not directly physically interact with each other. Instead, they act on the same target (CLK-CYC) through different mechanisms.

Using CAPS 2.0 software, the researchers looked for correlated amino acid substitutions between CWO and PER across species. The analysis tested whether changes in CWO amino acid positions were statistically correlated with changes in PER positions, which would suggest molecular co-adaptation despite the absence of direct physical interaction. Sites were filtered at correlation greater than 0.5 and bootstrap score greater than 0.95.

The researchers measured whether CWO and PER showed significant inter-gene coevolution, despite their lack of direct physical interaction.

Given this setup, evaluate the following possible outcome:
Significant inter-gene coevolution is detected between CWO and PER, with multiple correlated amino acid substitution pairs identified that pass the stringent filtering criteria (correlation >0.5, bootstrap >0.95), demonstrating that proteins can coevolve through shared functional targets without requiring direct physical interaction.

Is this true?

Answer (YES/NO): YES